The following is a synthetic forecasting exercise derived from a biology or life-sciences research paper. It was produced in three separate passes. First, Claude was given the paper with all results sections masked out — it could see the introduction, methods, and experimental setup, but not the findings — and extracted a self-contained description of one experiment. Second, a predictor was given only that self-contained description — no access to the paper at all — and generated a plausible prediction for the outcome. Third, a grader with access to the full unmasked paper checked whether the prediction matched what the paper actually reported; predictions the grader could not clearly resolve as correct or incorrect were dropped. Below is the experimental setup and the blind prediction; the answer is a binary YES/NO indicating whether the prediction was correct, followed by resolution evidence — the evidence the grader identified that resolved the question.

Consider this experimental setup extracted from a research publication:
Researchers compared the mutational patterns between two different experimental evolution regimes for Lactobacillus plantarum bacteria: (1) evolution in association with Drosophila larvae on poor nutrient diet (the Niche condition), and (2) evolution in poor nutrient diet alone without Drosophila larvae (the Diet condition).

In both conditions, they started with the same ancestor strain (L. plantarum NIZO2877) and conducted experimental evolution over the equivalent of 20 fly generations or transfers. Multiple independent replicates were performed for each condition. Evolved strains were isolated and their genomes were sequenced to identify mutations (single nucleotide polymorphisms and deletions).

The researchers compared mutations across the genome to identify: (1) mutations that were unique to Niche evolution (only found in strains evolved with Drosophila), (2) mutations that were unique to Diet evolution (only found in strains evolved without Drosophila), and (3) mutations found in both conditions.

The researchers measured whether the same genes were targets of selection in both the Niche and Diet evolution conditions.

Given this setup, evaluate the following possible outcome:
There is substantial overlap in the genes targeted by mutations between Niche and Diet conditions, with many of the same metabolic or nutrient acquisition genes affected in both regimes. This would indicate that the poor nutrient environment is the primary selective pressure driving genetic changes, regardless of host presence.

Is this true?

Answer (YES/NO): NO